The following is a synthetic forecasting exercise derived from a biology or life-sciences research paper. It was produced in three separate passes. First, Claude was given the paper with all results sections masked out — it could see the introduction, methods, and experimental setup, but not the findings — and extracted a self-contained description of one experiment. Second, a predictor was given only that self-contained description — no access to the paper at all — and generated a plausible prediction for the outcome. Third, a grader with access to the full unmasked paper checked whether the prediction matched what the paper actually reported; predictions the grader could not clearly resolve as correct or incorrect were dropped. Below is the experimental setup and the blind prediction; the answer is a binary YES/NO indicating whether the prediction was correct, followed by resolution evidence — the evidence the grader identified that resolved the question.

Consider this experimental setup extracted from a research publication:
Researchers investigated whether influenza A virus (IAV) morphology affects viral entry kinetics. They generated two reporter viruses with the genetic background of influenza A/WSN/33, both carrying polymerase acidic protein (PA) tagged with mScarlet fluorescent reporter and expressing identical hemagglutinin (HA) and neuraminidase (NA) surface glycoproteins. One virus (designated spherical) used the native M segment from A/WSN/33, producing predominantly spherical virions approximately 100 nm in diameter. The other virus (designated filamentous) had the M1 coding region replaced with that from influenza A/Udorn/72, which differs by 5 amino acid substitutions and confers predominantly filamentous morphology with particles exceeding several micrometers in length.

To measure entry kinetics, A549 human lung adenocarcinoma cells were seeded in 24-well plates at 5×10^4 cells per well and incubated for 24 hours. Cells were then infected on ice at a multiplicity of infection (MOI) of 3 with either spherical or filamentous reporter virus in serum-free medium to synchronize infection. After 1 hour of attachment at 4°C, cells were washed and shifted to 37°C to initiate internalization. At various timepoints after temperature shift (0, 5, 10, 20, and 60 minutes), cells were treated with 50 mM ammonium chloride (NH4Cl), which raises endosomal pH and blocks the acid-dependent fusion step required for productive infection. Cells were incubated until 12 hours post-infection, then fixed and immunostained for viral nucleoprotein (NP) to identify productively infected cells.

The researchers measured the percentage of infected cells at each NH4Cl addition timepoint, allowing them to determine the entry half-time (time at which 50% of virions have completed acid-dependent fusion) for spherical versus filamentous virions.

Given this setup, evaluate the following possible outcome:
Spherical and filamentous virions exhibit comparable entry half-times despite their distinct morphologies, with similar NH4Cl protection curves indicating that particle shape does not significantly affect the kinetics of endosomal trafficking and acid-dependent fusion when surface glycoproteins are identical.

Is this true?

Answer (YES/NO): NO